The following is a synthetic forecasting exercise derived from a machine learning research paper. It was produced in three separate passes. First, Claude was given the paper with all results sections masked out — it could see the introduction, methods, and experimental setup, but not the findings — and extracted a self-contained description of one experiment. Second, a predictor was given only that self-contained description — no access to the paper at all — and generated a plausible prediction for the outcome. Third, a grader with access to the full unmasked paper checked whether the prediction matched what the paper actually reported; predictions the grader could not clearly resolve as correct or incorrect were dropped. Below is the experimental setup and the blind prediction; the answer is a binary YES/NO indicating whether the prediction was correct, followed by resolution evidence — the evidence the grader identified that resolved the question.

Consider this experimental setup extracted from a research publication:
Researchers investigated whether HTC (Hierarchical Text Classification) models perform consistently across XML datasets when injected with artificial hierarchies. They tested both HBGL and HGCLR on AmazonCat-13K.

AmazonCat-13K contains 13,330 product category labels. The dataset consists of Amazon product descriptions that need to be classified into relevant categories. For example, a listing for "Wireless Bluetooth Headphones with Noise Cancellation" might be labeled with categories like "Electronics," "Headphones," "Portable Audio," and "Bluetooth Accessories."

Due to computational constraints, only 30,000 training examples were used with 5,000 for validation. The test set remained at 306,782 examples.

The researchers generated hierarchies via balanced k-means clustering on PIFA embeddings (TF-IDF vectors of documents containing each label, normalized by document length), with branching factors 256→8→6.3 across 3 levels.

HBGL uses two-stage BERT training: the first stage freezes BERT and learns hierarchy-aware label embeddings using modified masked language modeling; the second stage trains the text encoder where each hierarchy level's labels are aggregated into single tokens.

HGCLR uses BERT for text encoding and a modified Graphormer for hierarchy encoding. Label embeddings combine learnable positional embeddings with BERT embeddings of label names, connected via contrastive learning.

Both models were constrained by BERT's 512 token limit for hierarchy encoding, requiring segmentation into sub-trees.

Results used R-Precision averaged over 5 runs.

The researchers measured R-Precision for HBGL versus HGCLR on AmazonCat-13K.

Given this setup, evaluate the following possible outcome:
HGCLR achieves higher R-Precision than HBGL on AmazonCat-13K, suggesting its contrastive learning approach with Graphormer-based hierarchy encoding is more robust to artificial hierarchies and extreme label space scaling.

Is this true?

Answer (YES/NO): NO